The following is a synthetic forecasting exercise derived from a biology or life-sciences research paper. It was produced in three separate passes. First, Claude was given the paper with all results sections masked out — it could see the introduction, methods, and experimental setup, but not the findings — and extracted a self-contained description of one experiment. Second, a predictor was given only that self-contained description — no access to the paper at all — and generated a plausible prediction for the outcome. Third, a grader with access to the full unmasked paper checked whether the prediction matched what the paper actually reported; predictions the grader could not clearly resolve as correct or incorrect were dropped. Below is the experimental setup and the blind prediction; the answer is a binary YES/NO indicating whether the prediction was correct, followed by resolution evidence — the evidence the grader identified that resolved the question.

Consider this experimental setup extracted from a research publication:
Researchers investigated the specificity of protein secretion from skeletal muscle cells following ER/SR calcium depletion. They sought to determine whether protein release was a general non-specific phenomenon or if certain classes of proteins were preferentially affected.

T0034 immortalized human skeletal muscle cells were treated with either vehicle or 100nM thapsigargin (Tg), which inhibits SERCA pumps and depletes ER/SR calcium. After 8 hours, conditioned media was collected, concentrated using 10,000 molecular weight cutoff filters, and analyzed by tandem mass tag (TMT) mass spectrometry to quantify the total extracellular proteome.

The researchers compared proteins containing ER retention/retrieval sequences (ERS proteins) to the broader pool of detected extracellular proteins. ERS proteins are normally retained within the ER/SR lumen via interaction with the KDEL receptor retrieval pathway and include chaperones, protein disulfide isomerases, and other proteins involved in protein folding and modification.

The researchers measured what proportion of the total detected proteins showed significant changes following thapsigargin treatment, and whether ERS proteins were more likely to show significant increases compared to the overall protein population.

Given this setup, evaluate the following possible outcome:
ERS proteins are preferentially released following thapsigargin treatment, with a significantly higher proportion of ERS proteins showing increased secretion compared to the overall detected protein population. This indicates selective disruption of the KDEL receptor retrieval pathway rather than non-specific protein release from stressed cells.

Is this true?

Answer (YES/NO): YES